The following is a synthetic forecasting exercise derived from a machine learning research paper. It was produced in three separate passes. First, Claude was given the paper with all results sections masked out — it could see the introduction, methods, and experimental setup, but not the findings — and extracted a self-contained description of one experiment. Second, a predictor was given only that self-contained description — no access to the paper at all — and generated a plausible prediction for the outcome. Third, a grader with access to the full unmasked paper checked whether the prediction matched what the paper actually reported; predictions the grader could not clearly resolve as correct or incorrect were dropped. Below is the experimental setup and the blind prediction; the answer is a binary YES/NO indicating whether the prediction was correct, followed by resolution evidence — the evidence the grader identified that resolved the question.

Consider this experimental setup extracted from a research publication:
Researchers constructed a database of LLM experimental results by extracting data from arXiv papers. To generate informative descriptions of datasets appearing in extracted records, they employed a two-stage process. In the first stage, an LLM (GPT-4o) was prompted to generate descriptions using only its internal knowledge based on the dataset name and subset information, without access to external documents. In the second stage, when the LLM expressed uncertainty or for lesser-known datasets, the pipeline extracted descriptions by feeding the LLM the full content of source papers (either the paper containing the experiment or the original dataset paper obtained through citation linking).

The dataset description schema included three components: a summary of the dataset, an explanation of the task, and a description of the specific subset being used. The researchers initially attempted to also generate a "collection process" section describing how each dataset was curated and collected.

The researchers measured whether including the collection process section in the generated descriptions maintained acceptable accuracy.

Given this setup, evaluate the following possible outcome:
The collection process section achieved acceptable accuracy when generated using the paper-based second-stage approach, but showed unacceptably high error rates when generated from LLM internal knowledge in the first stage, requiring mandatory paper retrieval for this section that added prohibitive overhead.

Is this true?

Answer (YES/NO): NO